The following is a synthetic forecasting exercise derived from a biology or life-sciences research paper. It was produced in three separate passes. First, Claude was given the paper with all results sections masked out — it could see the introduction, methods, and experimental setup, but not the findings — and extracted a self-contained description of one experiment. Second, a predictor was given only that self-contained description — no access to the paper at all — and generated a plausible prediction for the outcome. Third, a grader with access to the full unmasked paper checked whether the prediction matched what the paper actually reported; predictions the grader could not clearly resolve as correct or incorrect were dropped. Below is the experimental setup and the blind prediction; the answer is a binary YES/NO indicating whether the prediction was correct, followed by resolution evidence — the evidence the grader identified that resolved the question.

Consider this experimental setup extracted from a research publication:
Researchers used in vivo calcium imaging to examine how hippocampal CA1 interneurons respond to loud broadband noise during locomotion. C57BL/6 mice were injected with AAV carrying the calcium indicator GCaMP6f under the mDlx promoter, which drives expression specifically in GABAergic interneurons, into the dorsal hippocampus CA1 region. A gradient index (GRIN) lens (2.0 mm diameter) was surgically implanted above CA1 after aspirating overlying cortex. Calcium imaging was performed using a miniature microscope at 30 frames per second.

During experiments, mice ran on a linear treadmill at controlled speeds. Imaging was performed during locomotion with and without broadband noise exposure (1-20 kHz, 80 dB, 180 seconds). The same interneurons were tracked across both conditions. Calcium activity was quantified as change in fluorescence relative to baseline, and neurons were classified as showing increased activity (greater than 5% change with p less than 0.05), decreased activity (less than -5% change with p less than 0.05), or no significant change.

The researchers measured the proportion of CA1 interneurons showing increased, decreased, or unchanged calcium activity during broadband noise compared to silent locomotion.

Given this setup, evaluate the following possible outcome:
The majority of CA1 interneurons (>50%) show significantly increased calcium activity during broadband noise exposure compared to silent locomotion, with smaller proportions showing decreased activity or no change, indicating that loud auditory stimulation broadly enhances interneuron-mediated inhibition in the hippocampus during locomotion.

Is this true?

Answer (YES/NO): NO